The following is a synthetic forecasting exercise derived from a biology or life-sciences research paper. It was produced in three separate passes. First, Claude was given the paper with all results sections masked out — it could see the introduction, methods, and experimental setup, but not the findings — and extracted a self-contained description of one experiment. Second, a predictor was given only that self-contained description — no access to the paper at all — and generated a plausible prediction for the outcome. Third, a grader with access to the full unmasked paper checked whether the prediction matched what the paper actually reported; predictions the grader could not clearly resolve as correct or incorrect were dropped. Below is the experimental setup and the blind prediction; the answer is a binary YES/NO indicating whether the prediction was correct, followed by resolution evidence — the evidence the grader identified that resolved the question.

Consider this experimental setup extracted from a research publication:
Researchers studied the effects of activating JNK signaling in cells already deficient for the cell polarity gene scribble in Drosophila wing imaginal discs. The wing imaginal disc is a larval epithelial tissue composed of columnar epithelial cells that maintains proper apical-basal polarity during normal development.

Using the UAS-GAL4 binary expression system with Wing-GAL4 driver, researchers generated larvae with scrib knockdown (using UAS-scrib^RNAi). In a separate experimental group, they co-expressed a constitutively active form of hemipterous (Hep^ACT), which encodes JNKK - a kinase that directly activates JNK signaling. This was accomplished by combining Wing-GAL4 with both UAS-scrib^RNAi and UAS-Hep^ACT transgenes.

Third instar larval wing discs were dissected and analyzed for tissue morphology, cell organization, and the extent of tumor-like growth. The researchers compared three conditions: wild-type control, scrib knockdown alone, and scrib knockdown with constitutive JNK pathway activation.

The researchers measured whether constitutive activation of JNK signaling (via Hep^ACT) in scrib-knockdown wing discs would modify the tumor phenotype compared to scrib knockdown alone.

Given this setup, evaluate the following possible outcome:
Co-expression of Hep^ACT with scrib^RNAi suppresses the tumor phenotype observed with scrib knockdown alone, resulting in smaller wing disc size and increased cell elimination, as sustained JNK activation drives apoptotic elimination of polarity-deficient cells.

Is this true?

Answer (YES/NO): NO